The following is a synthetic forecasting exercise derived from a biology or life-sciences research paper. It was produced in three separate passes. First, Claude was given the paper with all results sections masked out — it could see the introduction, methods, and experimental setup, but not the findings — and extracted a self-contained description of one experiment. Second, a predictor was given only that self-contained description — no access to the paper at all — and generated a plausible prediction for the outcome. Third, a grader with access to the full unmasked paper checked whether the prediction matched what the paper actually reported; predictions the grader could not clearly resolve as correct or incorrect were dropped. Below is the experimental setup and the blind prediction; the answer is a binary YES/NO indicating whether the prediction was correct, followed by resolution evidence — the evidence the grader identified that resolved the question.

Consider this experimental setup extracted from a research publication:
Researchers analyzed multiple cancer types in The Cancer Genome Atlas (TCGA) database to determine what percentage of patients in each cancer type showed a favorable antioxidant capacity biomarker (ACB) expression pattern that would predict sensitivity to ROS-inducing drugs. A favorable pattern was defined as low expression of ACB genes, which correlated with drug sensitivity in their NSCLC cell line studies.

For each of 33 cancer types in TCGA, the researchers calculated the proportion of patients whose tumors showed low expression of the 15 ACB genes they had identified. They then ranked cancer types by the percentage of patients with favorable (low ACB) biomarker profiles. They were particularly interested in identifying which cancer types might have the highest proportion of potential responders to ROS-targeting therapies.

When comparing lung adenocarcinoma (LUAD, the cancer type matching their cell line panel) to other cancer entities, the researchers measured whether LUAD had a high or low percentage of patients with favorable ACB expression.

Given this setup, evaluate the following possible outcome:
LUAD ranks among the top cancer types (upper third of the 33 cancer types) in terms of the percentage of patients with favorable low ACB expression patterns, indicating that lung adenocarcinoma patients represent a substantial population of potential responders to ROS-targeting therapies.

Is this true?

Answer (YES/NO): NO